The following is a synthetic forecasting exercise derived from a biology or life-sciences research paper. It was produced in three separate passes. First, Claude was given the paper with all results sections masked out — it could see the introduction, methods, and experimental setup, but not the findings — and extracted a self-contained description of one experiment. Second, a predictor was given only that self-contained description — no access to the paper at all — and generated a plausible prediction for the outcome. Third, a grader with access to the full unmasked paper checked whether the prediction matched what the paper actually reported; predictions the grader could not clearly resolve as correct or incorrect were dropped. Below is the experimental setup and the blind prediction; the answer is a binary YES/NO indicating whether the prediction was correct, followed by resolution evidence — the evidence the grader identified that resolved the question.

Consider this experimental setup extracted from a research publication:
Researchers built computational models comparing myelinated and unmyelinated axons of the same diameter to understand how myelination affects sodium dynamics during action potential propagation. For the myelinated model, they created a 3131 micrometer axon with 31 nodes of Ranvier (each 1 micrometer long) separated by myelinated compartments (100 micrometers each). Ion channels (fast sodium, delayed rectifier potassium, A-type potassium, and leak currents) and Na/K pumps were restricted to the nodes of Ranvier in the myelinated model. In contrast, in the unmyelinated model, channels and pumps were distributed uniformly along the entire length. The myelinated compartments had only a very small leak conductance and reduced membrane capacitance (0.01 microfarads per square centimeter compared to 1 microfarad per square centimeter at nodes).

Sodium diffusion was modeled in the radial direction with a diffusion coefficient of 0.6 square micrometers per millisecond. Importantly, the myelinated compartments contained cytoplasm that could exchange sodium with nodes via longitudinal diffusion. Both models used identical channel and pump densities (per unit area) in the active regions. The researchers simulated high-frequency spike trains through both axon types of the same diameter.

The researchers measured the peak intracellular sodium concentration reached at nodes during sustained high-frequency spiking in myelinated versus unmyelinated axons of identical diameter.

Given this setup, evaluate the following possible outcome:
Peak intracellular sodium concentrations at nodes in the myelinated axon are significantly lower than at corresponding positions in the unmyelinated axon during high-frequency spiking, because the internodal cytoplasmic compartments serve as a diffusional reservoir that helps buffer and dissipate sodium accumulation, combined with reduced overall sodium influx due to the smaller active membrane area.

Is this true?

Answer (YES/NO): YES